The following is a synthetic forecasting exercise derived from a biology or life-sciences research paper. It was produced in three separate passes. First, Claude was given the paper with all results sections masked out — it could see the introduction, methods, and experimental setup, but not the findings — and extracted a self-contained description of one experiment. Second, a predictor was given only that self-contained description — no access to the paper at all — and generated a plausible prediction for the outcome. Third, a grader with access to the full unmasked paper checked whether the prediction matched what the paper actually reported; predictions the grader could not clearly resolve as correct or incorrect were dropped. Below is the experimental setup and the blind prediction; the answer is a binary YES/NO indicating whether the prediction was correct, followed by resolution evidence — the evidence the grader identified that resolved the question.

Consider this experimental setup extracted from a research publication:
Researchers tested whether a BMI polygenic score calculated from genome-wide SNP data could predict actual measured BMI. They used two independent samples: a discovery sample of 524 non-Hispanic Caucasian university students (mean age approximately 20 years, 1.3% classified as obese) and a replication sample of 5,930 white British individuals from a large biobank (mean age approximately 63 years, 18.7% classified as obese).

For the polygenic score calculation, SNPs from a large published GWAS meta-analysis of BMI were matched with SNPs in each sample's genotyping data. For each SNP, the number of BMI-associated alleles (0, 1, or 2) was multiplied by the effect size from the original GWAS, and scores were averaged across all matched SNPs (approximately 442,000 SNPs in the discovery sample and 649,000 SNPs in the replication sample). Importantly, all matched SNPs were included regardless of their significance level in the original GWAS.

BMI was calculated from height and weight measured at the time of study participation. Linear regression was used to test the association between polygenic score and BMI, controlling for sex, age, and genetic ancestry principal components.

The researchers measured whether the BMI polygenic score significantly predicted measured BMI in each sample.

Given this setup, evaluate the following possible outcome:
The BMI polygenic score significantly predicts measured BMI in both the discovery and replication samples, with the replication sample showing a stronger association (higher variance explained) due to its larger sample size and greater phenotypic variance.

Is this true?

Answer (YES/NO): NO